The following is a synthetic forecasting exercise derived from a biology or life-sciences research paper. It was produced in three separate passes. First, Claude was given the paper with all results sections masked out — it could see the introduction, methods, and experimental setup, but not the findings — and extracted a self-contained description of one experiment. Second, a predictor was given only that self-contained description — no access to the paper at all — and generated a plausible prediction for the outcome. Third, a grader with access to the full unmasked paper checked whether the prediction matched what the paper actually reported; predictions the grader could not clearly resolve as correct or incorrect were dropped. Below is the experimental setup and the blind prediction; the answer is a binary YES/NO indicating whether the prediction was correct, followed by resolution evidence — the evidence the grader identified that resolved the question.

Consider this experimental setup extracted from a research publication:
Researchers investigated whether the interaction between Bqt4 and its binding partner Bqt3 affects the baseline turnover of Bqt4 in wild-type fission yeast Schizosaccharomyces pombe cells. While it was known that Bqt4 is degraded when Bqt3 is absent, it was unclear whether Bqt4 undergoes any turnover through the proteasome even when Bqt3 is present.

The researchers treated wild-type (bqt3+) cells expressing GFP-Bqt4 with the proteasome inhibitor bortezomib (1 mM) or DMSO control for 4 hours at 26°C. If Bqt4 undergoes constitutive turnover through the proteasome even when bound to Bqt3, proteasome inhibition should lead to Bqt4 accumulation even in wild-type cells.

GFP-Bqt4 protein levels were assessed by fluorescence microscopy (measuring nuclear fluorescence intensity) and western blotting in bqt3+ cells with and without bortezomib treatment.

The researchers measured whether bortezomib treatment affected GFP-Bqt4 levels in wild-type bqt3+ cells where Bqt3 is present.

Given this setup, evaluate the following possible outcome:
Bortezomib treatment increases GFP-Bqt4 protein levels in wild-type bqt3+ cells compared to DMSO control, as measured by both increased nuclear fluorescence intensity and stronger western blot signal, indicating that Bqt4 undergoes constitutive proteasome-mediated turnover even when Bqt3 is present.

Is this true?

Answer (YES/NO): YES